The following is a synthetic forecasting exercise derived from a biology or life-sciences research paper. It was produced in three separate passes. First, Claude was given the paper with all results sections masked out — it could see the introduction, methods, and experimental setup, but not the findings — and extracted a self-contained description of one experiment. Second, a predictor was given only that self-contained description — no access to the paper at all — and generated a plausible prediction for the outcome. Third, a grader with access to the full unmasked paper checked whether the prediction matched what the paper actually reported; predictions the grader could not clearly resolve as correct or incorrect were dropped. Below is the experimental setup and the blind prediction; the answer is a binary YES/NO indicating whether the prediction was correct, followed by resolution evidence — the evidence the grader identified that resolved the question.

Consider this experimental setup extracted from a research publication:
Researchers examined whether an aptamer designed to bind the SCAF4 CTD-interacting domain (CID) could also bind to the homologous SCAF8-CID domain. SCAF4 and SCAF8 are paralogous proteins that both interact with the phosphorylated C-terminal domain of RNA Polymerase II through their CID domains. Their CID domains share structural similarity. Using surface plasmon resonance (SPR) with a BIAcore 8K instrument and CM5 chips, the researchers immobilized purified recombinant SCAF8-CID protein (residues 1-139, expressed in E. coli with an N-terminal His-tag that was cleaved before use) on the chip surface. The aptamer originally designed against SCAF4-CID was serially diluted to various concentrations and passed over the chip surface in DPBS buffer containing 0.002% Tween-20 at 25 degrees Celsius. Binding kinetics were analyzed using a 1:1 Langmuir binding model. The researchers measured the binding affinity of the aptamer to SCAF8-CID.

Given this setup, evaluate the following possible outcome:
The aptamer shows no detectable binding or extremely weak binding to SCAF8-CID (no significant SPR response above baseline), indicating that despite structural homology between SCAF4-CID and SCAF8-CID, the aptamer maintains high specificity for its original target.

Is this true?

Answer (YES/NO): NO